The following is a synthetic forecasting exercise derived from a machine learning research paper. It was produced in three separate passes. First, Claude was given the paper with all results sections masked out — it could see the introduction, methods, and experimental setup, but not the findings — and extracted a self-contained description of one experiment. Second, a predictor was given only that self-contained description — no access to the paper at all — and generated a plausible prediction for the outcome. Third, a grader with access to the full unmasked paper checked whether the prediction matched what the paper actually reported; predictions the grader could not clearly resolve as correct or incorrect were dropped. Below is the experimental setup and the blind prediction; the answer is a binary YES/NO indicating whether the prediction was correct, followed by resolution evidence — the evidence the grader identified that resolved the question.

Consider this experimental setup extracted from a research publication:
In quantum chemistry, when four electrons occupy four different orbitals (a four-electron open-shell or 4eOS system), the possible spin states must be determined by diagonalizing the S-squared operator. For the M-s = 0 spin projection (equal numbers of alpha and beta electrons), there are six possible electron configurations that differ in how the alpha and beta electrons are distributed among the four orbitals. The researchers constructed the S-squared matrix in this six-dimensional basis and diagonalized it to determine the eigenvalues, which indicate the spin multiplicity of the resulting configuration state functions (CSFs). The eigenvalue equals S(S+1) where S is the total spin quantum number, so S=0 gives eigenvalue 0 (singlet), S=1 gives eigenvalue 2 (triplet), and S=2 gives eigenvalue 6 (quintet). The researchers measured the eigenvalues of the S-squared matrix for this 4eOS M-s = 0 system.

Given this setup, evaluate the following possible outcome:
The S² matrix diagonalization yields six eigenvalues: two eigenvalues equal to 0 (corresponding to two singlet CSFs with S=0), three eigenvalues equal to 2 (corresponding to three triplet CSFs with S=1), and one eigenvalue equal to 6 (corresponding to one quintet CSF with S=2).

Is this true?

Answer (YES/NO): YES